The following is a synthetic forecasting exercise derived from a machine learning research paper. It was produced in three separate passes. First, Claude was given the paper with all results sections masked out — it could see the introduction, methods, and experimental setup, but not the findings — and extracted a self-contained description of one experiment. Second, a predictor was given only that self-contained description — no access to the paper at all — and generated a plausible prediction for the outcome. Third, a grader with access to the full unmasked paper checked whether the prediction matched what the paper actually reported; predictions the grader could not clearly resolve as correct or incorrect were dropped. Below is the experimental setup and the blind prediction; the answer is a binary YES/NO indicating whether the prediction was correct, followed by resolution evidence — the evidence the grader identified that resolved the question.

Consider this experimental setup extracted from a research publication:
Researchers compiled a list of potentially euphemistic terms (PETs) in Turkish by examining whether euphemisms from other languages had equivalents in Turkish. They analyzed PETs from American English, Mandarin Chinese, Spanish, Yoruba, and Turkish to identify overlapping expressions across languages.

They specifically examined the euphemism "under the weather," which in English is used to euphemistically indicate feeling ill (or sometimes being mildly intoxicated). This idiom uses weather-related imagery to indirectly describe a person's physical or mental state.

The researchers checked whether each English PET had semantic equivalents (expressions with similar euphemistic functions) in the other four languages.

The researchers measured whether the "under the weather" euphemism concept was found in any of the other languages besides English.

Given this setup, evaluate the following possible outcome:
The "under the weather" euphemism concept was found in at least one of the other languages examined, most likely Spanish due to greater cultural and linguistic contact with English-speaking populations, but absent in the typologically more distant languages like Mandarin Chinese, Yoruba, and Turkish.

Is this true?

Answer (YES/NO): NO